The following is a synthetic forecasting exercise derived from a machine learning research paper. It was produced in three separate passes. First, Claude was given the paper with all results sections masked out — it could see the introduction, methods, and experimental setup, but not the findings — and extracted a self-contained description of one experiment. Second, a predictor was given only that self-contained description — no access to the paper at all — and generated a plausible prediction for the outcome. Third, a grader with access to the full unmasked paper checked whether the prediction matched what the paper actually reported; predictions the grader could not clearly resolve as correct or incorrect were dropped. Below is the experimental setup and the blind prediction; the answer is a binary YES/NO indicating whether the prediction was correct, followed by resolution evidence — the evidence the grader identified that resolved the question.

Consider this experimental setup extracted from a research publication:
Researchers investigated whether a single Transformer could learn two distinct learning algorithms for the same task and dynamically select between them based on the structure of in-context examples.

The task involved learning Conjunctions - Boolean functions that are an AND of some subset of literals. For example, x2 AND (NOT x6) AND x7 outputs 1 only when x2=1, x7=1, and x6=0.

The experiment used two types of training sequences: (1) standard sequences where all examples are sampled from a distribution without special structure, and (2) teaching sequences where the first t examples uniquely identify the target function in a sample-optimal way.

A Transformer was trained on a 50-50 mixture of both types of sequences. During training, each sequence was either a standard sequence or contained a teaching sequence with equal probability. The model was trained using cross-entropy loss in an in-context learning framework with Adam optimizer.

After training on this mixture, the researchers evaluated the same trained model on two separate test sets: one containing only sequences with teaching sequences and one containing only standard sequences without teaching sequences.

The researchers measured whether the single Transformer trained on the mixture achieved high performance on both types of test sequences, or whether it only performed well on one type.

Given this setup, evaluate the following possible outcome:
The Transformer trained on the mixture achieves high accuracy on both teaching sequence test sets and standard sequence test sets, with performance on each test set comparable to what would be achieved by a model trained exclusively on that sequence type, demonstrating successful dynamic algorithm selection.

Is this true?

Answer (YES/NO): YES